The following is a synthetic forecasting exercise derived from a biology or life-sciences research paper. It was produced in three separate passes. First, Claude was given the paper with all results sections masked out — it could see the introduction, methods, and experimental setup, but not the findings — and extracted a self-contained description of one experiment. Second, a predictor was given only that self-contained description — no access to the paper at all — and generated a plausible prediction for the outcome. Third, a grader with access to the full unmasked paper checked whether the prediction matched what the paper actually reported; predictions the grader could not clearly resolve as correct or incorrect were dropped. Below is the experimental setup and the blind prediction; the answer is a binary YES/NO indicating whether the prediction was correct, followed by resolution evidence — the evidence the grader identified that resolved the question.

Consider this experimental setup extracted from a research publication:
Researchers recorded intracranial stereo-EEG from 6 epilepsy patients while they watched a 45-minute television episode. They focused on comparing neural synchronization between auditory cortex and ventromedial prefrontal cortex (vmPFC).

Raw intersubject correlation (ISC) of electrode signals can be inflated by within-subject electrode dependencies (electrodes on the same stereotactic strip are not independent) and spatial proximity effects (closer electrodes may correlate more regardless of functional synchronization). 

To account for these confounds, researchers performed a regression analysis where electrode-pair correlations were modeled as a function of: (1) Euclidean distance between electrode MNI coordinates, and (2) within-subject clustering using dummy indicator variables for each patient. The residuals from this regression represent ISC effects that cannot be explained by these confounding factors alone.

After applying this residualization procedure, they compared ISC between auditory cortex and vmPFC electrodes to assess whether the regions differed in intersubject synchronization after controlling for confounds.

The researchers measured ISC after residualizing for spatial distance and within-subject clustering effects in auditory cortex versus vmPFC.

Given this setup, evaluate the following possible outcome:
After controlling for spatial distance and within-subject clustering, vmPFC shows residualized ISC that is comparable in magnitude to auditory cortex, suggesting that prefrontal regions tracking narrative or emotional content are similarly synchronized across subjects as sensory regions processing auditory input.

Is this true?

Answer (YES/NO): NO